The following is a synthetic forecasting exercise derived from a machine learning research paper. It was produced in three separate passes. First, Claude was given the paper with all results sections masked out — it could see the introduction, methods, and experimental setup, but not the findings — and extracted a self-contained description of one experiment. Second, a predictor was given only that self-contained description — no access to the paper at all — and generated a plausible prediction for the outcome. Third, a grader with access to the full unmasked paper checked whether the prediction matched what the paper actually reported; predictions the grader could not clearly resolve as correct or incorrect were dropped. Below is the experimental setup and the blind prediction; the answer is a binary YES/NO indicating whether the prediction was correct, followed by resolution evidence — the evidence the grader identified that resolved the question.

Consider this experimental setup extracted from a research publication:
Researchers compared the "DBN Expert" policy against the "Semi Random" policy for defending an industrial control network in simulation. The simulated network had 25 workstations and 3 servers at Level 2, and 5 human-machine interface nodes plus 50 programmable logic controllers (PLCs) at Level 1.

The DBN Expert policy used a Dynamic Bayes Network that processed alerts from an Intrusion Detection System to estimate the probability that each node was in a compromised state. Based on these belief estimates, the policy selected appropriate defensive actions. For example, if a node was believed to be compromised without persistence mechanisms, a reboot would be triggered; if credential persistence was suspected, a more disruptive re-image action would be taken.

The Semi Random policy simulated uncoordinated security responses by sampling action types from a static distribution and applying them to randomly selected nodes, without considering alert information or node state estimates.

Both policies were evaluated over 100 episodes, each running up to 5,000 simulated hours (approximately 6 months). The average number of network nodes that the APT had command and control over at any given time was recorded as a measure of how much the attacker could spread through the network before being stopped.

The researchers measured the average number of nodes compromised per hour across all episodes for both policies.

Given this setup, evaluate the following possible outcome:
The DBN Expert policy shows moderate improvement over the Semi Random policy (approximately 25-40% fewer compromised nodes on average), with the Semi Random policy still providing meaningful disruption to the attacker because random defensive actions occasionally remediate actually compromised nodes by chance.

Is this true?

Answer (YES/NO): YES